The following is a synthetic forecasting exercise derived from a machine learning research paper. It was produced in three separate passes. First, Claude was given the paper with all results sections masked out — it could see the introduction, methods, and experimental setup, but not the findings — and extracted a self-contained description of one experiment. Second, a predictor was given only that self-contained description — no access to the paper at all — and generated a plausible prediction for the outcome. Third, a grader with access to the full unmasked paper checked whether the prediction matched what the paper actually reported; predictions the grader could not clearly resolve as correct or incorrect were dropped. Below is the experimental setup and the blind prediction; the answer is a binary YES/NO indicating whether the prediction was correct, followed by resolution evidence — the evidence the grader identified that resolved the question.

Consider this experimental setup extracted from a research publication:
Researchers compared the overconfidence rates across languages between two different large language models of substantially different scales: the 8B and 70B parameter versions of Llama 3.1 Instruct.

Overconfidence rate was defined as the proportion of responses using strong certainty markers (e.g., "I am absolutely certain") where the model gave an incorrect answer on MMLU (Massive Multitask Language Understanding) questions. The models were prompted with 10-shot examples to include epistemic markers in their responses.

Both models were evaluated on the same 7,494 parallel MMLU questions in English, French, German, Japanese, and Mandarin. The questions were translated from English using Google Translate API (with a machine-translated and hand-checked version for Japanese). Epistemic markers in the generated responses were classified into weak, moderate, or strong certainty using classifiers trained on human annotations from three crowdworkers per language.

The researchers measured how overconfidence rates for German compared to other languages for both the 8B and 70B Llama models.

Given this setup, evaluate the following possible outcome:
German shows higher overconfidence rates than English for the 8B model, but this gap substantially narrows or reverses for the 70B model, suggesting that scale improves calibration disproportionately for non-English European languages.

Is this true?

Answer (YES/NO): NO